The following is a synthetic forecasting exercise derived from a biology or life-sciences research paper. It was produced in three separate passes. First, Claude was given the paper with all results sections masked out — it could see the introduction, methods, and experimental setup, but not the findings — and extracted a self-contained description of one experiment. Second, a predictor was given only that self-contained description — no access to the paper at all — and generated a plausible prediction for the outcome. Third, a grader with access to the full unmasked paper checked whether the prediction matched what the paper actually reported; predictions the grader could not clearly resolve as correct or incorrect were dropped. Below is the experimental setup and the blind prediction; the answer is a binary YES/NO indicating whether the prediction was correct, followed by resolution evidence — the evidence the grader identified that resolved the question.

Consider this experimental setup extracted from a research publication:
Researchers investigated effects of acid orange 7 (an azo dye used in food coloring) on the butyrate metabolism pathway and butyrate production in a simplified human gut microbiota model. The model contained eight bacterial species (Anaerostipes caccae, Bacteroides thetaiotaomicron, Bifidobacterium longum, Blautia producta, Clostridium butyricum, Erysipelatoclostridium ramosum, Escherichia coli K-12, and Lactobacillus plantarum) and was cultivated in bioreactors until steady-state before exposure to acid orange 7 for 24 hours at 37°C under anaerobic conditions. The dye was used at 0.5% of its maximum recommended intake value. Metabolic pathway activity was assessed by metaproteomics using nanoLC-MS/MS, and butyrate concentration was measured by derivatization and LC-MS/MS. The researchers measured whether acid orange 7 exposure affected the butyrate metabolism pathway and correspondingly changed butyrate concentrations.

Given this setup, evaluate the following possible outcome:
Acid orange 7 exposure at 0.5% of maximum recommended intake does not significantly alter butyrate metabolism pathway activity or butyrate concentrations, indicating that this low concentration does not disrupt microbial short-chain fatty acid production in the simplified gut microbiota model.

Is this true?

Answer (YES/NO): NO